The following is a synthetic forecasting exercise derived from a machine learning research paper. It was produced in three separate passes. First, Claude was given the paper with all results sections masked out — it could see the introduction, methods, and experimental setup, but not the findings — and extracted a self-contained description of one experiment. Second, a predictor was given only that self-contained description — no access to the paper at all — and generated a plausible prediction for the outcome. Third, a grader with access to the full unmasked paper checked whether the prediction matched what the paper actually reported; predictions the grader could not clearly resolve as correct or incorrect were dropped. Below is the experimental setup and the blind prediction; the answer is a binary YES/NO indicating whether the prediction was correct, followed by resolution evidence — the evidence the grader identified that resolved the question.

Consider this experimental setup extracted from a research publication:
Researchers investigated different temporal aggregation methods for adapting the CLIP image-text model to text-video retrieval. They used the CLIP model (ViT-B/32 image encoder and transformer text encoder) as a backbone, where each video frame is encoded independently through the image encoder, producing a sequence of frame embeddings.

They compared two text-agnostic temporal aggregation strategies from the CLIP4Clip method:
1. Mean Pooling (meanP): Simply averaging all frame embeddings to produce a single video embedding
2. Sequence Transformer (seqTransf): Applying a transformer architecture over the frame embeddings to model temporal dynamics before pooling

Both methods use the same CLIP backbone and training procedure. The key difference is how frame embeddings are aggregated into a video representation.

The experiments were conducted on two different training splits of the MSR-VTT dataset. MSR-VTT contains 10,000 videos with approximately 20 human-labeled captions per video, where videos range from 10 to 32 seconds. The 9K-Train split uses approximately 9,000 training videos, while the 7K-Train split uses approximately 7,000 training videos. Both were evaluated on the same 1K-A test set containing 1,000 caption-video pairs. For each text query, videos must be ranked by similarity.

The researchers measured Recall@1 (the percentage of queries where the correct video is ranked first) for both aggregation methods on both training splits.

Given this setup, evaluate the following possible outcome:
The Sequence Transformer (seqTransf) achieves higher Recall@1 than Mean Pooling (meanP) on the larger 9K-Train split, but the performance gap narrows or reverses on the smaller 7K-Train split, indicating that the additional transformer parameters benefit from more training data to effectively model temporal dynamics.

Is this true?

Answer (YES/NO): YES